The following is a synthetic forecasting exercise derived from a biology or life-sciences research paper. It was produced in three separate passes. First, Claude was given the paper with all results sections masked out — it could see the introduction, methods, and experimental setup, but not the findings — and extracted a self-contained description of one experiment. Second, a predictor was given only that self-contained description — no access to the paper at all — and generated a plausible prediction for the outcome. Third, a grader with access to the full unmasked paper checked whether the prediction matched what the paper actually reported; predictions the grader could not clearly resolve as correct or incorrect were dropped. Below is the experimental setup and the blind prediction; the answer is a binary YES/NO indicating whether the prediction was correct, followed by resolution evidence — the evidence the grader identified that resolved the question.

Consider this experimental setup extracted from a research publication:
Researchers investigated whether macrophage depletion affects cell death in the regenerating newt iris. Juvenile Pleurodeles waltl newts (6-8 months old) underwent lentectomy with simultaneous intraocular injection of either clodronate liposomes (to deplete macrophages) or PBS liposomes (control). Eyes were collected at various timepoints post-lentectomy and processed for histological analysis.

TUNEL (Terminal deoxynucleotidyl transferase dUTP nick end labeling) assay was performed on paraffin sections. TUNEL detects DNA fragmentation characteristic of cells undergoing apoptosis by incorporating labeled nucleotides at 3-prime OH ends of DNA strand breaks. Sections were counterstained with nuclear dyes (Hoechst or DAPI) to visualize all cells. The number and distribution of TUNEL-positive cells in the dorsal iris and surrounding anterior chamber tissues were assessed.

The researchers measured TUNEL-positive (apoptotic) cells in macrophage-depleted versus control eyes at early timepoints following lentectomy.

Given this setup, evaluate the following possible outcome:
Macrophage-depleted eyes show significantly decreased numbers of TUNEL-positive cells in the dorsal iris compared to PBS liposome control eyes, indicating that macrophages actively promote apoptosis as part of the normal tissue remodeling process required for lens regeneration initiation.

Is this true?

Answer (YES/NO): NO